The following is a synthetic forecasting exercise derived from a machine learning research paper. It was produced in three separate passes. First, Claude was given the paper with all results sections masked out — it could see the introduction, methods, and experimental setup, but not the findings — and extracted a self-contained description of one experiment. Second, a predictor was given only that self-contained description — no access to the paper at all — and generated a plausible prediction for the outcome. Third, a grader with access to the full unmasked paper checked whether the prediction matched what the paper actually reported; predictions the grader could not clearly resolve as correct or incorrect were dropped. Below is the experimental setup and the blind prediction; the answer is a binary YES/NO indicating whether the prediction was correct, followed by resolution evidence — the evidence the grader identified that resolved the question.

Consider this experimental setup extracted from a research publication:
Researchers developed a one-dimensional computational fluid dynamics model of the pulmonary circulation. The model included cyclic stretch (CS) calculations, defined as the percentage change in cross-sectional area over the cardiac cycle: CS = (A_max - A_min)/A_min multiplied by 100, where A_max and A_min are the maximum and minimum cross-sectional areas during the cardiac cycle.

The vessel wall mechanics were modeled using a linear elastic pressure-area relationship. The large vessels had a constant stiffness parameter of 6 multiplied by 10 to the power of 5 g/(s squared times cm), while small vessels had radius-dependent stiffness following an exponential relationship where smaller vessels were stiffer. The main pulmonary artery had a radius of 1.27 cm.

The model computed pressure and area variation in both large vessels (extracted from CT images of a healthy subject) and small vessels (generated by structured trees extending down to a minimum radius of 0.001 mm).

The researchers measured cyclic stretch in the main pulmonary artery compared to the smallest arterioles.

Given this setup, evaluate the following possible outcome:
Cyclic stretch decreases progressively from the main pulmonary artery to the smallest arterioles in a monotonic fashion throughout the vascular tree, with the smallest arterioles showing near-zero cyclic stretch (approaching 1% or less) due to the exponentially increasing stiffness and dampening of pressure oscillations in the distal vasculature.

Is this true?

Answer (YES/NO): NO